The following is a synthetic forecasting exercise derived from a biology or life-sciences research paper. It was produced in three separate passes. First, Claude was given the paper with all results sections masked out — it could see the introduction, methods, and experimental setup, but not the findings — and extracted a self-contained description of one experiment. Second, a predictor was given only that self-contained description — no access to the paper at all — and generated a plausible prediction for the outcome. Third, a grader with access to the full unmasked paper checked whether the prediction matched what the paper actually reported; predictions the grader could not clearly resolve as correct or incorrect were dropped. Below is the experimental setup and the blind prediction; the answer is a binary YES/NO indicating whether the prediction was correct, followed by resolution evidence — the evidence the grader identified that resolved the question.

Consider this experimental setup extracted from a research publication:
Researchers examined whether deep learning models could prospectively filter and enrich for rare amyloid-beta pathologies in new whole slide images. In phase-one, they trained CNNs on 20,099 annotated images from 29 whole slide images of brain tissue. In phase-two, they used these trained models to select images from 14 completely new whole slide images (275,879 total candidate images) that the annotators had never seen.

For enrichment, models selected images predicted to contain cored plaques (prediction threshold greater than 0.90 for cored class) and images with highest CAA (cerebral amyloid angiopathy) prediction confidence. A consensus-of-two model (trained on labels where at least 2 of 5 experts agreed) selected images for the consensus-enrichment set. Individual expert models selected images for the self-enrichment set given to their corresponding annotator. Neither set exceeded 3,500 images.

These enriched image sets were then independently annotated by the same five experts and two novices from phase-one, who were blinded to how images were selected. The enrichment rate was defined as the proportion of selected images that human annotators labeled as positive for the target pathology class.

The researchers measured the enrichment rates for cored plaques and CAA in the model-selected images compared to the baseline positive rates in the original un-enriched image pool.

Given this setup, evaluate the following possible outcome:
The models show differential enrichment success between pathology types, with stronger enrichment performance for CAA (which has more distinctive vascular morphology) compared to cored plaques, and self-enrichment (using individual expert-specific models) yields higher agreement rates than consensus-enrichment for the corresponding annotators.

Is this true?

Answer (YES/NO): NO